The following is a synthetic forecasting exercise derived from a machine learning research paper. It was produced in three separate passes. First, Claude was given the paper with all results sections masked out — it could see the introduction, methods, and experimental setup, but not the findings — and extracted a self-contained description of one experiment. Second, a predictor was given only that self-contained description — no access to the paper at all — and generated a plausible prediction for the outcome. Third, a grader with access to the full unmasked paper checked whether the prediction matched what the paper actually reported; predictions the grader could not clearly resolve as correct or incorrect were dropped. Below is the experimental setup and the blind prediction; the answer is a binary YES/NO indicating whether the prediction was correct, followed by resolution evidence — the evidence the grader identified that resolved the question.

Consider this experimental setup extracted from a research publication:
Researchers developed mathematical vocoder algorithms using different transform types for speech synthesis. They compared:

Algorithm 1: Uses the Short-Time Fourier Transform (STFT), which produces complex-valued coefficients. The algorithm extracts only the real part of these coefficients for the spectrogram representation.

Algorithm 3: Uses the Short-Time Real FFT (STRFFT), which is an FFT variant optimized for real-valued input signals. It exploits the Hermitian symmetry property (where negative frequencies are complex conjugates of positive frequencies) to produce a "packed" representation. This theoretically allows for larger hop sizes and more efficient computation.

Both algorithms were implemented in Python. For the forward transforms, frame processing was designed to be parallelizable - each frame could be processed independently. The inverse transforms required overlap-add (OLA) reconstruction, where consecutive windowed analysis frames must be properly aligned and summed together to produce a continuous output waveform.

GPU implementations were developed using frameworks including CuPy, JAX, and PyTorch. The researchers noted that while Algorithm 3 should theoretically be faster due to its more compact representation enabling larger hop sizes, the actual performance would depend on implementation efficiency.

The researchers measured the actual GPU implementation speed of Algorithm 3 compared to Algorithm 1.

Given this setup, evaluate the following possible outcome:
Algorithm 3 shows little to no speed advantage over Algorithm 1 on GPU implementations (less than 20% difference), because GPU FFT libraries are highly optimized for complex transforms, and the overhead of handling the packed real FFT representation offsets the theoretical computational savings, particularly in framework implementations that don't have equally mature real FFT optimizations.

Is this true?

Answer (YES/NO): NO